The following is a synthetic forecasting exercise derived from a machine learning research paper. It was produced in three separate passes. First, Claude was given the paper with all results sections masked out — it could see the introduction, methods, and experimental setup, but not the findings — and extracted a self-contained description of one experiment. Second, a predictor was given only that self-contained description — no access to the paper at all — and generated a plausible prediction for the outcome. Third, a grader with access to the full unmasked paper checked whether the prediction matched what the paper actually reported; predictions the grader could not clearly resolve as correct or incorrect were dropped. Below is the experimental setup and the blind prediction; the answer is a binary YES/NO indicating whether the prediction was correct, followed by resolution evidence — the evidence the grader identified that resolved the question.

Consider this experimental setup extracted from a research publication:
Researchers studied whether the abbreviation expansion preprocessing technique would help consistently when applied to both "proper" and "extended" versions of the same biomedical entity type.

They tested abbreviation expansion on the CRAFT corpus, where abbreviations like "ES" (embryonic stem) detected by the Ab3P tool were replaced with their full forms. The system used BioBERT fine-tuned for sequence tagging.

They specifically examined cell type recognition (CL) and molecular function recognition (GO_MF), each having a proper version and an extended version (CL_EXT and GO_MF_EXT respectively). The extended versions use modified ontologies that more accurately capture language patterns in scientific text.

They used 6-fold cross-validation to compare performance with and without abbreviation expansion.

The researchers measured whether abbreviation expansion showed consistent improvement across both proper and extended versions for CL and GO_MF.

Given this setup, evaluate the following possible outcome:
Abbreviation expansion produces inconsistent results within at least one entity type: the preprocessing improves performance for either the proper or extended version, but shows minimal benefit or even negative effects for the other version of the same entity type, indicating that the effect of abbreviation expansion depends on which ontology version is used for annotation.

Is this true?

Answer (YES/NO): YES